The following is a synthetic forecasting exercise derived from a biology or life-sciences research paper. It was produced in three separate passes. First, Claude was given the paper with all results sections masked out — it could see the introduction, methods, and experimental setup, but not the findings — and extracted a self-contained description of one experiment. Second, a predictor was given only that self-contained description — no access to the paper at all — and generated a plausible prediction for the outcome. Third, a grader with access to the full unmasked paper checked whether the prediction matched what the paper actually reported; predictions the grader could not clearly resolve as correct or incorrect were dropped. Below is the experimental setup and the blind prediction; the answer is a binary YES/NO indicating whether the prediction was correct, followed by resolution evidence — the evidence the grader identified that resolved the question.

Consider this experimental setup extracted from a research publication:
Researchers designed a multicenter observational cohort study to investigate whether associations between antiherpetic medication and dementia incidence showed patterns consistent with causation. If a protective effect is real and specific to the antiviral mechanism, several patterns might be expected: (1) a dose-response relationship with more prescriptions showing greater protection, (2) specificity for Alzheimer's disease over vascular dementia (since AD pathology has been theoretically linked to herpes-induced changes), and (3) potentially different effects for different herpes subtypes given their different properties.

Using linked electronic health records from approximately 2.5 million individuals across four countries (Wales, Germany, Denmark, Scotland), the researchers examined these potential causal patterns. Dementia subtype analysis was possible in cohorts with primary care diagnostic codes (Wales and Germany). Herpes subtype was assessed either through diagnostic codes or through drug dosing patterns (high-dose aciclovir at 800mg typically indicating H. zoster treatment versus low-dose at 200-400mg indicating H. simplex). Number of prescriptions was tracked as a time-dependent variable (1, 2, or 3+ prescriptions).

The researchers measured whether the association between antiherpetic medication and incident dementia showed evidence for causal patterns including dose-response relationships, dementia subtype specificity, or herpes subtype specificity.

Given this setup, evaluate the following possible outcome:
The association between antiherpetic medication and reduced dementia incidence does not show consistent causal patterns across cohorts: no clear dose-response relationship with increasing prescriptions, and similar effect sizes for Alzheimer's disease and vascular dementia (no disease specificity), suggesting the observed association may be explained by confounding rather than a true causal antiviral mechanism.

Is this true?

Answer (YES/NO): YES